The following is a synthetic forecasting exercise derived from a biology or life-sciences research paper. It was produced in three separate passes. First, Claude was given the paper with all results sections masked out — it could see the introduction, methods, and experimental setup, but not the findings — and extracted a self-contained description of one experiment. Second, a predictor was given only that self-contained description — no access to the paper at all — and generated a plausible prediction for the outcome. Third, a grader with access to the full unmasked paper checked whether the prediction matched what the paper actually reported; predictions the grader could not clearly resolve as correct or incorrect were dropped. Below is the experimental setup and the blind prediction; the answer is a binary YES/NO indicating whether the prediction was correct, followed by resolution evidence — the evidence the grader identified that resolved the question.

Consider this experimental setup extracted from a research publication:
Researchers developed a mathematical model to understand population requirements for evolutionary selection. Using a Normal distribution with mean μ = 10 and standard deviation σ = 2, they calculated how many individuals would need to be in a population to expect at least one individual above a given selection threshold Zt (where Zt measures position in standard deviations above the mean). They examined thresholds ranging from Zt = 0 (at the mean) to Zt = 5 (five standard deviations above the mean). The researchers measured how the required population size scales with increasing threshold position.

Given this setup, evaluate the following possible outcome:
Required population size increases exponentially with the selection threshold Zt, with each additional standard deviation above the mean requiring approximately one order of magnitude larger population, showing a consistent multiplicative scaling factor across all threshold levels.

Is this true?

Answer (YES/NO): NO